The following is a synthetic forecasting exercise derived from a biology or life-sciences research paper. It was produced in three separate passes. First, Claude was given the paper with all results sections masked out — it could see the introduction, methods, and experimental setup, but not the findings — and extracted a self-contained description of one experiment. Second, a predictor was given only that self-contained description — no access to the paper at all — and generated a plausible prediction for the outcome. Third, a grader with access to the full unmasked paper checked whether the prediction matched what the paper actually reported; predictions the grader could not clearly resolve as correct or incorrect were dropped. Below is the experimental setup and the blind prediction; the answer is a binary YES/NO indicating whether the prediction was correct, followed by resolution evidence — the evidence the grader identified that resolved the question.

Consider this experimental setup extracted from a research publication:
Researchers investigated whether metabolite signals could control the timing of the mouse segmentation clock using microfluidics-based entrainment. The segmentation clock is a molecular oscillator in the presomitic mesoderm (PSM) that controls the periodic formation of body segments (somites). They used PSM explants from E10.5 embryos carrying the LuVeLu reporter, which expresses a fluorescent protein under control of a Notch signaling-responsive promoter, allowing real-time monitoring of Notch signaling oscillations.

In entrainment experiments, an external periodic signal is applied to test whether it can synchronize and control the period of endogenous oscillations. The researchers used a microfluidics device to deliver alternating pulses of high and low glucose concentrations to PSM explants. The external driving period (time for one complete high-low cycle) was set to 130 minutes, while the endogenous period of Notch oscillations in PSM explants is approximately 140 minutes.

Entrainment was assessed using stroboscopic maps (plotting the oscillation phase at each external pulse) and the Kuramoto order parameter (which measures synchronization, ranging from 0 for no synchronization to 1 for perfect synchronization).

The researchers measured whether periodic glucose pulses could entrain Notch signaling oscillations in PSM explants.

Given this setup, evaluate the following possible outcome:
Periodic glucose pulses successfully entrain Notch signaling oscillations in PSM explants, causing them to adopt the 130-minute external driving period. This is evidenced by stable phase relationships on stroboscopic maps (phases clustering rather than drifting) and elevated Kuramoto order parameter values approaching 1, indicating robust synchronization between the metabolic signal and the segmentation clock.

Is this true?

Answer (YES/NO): NO